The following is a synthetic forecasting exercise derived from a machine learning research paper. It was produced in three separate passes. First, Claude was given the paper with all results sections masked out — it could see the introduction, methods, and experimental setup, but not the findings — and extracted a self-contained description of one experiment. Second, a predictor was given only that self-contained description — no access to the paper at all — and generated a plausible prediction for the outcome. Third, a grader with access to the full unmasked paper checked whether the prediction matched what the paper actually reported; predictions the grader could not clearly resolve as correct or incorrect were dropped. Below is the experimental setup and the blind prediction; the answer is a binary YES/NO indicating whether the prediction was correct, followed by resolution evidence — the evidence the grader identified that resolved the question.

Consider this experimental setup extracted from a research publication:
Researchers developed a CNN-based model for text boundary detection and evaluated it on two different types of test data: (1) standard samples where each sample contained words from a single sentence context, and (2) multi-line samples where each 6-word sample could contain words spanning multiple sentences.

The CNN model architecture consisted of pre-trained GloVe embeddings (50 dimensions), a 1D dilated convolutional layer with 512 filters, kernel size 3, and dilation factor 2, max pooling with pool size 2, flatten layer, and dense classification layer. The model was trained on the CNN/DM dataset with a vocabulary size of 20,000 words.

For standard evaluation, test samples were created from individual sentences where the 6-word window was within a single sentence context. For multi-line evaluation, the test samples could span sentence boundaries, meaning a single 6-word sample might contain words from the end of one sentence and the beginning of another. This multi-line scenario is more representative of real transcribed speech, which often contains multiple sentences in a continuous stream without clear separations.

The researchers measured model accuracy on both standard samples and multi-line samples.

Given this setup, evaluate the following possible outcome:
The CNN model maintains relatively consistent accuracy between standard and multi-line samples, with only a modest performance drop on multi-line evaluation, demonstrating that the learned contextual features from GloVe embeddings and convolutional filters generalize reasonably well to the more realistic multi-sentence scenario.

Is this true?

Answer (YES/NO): YES